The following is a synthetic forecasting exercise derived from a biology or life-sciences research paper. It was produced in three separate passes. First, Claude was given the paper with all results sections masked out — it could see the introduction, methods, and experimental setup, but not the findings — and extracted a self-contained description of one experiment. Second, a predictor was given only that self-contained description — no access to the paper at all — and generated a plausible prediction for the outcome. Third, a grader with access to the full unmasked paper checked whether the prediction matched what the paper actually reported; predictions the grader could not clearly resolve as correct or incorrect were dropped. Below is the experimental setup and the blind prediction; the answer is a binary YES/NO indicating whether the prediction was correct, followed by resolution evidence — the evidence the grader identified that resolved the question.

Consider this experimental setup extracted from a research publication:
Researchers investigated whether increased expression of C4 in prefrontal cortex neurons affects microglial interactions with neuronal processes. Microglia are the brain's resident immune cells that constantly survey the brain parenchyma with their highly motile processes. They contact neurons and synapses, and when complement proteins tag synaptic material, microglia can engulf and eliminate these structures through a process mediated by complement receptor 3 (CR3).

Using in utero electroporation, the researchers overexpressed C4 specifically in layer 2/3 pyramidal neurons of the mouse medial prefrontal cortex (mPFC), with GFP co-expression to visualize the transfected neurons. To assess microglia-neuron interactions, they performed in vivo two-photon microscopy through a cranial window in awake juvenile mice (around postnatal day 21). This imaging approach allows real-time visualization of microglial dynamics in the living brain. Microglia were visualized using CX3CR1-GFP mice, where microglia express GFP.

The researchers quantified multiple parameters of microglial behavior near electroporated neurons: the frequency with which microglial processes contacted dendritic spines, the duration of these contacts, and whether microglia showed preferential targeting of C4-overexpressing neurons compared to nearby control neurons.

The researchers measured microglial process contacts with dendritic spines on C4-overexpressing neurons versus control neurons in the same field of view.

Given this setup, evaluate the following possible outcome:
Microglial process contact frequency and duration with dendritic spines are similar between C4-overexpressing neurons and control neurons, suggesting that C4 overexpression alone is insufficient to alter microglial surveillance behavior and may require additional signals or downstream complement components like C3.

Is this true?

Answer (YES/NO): NO